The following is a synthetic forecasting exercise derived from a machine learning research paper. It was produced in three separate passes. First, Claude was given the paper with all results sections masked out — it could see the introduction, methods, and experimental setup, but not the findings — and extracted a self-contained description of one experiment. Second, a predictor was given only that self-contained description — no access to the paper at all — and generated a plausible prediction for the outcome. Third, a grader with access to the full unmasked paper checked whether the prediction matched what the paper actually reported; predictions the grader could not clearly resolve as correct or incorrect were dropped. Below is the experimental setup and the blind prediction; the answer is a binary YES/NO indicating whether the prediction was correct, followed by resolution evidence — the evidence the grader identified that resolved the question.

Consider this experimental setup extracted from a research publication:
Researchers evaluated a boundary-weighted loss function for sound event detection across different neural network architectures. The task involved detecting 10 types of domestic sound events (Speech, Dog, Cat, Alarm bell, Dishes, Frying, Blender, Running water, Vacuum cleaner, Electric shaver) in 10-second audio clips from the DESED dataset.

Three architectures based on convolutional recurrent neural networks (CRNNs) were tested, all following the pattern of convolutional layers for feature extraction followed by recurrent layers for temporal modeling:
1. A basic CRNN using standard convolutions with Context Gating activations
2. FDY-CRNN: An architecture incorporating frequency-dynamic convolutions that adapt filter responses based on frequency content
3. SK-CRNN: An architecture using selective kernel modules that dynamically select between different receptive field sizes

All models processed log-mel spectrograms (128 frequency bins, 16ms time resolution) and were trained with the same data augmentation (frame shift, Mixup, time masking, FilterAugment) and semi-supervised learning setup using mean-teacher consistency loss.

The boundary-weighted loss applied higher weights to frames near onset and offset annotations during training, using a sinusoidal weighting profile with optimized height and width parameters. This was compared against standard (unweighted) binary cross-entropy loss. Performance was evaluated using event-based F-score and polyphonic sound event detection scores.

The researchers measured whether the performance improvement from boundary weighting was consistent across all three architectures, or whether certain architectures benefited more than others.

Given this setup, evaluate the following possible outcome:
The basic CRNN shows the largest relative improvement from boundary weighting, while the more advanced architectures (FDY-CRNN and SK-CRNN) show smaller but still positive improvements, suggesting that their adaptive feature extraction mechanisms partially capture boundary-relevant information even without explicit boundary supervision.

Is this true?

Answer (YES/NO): NO